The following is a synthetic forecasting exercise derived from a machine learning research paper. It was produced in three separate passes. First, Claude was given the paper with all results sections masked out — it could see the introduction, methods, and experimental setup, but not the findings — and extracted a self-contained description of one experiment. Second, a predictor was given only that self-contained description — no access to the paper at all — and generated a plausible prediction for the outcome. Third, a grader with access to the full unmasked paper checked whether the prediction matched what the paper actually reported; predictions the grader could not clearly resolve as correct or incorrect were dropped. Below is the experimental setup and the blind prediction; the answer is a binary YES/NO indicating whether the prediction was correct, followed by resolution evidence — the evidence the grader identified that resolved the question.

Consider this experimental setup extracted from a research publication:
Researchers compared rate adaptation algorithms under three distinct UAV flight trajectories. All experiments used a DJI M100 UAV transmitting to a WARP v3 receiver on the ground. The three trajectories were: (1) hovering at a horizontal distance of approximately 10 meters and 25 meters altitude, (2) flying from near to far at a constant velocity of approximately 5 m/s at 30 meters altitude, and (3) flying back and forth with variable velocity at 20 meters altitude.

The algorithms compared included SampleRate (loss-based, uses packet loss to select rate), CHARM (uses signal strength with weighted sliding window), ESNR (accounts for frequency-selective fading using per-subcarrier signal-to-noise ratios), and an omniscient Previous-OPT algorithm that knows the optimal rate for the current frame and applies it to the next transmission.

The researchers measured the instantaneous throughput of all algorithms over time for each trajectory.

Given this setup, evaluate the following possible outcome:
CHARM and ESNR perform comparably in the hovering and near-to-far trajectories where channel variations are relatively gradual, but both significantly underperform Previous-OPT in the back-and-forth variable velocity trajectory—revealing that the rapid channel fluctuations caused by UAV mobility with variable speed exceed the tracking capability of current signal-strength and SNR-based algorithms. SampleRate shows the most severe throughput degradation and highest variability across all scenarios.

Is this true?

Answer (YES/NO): NO